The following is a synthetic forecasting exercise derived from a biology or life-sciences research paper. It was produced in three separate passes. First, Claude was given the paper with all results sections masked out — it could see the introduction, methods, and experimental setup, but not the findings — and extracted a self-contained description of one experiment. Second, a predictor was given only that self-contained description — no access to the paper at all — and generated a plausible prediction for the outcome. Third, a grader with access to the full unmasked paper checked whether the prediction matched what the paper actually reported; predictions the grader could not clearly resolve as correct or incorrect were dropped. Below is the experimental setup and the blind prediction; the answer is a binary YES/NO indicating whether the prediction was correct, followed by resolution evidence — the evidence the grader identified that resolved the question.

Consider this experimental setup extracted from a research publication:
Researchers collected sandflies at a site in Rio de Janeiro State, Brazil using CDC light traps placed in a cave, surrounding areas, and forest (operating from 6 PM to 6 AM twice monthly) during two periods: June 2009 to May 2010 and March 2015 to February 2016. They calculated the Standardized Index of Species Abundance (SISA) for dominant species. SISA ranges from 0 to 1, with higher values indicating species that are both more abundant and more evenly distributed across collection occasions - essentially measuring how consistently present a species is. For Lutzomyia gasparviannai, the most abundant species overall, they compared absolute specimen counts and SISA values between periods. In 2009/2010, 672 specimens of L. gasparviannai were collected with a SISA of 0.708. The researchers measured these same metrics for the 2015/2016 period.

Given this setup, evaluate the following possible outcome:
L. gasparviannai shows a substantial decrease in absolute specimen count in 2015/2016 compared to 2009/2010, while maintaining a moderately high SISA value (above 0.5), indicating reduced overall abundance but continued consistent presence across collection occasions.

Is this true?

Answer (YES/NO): NO